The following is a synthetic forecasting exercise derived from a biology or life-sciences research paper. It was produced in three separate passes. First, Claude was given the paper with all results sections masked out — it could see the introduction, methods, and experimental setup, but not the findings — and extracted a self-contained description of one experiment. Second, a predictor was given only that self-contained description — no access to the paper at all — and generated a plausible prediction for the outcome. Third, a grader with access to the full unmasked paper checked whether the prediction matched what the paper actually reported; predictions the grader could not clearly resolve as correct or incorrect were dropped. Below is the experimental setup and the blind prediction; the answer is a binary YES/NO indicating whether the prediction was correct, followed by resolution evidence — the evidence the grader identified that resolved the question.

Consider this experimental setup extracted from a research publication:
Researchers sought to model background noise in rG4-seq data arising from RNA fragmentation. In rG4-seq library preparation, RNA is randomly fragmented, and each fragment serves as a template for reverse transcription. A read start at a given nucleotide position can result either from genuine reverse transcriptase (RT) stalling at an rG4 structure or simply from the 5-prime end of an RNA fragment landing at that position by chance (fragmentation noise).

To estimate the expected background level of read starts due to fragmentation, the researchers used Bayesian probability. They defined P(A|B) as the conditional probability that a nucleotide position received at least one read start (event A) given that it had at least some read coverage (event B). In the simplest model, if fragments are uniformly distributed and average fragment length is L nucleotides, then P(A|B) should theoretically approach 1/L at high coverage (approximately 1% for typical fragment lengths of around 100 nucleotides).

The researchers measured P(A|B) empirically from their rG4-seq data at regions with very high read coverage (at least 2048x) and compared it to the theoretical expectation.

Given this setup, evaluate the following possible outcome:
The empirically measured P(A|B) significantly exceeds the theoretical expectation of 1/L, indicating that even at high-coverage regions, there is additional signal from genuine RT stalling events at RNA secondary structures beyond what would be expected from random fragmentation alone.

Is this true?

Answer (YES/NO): NO